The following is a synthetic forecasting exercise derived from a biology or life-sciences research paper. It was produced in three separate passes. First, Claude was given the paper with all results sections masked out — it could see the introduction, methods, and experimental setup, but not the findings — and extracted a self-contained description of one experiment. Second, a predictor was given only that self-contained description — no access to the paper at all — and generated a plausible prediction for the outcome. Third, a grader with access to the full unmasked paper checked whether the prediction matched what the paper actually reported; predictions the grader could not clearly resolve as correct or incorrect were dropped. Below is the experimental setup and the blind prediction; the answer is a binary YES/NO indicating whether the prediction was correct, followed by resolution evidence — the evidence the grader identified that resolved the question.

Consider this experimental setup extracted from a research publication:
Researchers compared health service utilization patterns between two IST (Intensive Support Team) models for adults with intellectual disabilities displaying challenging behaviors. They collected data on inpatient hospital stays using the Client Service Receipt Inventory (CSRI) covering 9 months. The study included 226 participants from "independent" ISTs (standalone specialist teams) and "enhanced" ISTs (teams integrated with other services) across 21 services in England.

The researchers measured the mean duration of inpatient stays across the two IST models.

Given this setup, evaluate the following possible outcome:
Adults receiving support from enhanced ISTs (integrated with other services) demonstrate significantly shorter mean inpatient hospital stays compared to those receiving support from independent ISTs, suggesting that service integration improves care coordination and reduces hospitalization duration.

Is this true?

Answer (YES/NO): NO